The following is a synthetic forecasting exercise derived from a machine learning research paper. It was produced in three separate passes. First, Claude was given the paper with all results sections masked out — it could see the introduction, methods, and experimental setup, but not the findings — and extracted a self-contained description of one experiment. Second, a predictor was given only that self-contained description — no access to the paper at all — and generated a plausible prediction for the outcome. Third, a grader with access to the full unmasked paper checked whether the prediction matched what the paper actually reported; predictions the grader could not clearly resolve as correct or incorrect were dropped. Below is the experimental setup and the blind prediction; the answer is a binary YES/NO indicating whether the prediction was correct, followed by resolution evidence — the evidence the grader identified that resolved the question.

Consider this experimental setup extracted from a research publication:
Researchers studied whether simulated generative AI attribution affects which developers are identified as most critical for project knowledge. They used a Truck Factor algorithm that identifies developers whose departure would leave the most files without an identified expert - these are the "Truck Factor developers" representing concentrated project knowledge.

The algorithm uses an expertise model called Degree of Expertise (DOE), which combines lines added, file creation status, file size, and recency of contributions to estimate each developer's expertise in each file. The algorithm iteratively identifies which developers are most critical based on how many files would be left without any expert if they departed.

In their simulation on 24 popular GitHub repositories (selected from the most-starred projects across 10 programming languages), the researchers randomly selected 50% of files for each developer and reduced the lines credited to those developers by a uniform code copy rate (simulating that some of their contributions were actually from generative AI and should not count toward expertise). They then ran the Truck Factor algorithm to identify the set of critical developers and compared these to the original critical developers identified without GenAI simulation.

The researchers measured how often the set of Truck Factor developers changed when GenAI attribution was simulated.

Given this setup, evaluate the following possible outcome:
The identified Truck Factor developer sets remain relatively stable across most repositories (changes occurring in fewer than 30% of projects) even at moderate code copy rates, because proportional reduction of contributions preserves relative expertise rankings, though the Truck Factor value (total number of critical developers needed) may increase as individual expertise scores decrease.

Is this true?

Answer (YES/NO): NO